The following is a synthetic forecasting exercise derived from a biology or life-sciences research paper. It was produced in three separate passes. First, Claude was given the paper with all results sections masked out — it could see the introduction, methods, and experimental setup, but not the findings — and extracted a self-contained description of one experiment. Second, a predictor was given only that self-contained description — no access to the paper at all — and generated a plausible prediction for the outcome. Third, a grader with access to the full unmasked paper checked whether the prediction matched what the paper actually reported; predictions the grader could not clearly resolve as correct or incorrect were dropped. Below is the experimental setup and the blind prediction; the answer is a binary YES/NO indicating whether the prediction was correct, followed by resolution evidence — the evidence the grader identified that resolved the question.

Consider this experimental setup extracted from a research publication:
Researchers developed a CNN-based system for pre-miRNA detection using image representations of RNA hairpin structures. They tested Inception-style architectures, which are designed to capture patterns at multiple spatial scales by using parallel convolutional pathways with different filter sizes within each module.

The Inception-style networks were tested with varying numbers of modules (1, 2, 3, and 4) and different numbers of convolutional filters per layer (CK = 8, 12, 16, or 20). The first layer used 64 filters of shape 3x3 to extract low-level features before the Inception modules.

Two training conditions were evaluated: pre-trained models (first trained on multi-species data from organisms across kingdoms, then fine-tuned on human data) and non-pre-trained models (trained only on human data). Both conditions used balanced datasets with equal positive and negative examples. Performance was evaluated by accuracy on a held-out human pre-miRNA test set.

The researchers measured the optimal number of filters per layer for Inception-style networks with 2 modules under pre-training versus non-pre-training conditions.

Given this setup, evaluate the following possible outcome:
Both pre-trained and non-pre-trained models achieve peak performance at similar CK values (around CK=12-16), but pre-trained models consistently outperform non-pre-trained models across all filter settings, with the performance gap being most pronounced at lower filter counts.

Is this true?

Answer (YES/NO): NO